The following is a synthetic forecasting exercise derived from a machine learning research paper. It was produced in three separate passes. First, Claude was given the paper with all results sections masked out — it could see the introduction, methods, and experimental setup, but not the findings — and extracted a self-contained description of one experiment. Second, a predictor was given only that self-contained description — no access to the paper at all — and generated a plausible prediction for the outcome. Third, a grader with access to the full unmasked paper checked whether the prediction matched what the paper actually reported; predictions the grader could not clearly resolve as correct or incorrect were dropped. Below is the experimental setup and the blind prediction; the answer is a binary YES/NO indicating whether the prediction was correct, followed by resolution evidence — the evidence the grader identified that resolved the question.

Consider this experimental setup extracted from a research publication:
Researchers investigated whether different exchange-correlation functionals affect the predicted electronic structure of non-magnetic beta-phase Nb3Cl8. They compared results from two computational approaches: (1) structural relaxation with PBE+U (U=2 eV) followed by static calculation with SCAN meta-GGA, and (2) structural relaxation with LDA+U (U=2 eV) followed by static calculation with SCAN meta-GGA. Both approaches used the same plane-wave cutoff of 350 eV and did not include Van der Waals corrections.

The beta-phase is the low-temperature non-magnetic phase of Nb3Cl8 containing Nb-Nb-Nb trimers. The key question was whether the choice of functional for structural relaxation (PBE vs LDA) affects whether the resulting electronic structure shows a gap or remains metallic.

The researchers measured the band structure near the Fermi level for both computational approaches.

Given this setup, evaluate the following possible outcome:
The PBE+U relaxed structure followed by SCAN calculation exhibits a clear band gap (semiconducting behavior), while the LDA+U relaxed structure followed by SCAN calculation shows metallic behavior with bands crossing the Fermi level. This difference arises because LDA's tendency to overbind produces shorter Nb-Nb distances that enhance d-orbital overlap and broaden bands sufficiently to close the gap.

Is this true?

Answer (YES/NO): NO